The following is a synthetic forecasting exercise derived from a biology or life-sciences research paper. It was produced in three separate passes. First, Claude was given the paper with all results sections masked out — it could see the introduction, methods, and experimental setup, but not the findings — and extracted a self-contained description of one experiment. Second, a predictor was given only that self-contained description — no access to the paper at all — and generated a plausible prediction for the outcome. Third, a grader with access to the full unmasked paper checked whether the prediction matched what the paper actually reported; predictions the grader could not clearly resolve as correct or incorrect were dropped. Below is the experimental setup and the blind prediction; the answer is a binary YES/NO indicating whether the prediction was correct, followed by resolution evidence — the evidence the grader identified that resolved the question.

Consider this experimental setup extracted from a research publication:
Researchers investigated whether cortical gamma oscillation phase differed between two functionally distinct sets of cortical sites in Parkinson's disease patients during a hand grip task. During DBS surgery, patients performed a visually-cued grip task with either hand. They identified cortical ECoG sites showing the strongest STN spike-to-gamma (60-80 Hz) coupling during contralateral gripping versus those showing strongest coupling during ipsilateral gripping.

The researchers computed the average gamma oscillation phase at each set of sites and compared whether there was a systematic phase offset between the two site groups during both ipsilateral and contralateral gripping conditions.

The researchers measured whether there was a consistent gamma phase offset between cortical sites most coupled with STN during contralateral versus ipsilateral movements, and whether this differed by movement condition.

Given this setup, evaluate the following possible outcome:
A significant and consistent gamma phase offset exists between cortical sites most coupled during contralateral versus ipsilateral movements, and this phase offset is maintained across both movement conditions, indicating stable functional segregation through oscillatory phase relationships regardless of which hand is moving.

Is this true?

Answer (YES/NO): NO